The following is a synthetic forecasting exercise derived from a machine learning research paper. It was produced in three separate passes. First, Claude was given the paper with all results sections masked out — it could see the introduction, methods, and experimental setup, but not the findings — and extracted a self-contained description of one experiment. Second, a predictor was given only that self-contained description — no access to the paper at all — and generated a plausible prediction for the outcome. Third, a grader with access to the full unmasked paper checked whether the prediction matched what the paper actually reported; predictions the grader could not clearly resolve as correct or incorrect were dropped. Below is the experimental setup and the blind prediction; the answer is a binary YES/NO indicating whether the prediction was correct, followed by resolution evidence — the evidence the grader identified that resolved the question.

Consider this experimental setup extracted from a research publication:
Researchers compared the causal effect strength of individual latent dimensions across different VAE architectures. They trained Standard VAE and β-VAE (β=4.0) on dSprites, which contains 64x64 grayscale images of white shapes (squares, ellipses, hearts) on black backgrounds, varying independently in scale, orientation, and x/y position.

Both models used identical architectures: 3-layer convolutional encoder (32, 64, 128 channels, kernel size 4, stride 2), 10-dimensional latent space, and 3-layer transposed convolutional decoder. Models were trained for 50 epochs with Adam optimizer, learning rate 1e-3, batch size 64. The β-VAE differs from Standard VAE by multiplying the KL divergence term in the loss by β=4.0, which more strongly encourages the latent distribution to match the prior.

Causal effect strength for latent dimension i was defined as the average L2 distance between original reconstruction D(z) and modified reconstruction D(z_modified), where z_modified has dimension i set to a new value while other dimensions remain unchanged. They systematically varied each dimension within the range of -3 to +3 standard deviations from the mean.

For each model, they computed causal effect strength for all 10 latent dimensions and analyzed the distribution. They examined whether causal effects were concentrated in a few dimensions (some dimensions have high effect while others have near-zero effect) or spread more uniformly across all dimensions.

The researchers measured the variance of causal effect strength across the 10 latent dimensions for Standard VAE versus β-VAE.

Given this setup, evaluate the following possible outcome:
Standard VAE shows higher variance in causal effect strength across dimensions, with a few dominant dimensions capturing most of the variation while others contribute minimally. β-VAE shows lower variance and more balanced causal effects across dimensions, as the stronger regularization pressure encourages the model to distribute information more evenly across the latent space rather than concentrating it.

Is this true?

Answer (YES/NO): NO